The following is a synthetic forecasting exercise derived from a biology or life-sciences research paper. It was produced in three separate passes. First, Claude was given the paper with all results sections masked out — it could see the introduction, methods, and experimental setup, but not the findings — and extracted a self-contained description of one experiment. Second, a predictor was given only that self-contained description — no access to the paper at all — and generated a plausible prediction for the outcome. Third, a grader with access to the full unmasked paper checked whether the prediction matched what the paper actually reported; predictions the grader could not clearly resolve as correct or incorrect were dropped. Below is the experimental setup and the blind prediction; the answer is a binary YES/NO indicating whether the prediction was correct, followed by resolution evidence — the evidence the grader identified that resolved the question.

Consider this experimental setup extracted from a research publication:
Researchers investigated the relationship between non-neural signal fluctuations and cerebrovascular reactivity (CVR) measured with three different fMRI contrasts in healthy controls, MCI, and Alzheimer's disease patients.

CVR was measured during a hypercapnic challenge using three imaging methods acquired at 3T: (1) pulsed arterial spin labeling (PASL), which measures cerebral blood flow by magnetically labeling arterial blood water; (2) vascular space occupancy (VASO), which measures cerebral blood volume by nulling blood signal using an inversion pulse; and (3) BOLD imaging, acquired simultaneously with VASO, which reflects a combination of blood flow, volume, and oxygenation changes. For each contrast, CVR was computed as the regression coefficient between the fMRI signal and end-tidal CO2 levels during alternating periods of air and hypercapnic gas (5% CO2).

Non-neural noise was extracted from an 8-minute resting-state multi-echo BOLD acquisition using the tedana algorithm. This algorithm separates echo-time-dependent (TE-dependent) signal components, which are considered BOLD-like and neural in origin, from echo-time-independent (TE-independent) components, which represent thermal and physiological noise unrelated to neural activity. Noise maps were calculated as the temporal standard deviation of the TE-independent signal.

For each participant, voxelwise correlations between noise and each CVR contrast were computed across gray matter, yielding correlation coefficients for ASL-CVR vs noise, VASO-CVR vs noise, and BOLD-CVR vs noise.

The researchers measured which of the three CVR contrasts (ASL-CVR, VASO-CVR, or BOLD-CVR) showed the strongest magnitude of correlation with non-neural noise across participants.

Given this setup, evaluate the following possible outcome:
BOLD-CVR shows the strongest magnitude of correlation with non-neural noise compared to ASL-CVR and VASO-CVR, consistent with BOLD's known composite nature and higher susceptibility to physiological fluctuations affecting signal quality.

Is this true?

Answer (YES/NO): YES